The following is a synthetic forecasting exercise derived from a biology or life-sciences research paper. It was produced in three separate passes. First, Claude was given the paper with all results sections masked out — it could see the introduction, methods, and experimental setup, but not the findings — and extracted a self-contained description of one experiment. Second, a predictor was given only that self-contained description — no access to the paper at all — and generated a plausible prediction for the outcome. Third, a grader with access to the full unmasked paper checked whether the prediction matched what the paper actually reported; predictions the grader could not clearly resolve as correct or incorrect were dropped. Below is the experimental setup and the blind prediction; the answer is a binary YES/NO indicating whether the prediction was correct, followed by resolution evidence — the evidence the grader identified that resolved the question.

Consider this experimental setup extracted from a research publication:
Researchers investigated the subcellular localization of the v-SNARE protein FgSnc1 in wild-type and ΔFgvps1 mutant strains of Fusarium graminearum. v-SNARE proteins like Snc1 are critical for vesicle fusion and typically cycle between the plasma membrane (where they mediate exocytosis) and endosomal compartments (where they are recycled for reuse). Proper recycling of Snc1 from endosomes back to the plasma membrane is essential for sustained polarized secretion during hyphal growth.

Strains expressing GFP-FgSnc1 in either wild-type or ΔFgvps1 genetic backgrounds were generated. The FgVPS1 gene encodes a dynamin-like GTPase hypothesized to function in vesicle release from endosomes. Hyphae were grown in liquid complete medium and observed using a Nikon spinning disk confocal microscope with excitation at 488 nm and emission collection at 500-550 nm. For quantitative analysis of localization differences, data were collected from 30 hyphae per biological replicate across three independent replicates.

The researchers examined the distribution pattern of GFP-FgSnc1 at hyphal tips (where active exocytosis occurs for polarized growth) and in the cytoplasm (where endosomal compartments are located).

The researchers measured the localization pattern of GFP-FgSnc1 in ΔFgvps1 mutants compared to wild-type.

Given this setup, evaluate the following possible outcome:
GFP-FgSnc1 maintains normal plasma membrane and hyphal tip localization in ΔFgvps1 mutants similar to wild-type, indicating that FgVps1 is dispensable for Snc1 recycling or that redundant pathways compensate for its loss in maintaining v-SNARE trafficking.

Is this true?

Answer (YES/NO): NO